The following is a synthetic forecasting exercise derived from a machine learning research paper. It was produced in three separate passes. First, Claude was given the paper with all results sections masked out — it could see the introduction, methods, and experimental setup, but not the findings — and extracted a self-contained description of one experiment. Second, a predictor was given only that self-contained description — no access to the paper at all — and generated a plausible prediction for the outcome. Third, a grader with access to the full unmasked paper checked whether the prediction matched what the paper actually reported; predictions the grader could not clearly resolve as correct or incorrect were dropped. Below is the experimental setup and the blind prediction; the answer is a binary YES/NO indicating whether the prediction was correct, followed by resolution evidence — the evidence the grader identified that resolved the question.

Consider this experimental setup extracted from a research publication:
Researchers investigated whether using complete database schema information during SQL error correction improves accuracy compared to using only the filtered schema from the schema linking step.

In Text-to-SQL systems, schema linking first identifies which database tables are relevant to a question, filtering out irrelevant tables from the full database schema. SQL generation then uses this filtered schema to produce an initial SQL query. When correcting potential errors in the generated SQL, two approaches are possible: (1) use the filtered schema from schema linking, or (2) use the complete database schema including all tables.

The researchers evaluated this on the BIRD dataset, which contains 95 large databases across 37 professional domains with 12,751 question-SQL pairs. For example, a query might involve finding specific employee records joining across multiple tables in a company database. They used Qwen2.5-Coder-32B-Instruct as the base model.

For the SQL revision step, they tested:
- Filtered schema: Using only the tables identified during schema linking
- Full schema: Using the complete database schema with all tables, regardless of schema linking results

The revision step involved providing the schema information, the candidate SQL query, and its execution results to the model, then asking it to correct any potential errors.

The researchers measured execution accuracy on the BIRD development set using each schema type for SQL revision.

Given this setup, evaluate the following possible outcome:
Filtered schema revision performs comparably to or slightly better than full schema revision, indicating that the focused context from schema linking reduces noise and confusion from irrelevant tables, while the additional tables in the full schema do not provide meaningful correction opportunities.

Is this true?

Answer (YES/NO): NO